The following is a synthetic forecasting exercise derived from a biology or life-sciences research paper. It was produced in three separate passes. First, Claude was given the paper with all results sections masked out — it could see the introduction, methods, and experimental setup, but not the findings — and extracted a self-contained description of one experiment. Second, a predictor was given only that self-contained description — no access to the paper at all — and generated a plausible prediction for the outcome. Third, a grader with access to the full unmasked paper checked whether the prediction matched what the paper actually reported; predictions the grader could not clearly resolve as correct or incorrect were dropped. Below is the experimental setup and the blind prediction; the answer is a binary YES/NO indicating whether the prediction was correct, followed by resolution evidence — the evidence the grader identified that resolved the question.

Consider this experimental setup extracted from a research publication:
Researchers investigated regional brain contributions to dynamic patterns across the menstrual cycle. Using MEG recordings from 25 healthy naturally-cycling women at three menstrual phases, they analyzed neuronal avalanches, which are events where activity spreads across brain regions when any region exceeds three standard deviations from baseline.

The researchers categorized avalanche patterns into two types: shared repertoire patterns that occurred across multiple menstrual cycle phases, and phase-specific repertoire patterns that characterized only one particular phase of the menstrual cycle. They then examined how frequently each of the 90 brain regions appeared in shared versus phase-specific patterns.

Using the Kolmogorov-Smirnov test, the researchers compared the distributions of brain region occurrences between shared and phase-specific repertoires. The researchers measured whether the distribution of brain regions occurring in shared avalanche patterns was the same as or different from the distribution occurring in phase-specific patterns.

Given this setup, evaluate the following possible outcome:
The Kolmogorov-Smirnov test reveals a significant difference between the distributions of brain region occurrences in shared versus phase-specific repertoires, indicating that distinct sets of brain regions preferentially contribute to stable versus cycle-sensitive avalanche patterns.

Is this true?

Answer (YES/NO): YES